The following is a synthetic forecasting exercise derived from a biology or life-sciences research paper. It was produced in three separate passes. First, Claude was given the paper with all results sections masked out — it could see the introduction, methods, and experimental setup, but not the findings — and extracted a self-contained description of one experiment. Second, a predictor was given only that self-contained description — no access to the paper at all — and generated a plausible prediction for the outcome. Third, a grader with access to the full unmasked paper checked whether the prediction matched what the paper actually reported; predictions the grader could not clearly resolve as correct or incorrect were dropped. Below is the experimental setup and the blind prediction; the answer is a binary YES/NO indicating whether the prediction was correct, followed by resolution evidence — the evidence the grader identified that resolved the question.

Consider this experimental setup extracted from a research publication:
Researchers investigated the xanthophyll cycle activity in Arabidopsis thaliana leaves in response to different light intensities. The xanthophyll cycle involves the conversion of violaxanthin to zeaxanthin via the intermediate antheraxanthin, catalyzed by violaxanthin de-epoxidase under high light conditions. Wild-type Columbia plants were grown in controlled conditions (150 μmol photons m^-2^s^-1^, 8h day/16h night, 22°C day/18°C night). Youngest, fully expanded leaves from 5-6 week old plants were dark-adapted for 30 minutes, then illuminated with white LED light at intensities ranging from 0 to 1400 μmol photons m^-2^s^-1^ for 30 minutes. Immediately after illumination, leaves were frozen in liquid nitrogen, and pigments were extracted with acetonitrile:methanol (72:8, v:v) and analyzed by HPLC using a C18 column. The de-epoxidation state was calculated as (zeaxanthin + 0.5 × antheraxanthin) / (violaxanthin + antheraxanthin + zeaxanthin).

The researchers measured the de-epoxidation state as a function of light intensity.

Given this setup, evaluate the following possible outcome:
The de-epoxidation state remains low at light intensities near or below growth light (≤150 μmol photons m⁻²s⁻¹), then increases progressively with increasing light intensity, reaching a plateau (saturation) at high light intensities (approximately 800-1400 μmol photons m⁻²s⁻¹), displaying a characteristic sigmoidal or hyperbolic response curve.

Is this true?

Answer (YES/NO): NO